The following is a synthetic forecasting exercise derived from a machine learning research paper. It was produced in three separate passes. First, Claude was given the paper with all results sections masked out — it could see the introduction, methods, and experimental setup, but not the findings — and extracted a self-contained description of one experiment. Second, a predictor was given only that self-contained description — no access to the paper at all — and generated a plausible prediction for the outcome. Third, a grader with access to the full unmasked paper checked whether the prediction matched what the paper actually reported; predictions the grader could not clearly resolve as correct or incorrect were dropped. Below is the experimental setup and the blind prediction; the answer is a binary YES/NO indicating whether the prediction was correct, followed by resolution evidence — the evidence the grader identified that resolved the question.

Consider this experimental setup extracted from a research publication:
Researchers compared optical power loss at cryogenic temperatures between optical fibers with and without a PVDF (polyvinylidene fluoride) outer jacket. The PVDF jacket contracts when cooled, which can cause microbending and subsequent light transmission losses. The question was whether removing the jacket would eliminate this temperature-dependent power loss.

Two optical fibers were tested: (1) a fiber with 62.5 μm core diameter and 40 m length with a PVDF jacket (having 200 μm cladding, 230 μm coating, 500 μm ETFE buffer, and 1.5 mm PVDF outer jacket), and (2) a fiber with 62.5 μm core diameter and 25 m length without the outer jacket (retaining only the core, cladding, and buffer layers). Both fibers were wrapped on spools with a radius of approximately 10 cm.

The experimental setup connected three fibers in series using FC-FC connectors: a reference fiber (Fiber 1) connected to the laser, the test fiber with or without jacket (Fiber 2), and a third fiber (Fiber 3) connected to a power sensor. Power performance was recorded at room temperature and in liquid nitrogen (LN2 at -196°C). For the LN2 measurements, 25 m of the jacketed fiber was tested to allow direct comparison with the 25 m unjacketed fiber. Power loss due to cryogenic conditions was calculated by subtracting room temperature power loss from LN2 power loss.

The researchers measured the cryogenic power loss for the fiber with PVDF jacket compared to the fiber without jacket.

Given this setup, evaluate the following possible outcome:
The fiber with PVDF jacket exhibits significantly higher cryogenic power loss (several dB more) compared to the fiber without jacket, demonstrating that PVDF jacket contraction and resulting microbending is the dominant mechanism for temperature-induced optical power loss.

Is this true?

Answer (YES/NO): YES